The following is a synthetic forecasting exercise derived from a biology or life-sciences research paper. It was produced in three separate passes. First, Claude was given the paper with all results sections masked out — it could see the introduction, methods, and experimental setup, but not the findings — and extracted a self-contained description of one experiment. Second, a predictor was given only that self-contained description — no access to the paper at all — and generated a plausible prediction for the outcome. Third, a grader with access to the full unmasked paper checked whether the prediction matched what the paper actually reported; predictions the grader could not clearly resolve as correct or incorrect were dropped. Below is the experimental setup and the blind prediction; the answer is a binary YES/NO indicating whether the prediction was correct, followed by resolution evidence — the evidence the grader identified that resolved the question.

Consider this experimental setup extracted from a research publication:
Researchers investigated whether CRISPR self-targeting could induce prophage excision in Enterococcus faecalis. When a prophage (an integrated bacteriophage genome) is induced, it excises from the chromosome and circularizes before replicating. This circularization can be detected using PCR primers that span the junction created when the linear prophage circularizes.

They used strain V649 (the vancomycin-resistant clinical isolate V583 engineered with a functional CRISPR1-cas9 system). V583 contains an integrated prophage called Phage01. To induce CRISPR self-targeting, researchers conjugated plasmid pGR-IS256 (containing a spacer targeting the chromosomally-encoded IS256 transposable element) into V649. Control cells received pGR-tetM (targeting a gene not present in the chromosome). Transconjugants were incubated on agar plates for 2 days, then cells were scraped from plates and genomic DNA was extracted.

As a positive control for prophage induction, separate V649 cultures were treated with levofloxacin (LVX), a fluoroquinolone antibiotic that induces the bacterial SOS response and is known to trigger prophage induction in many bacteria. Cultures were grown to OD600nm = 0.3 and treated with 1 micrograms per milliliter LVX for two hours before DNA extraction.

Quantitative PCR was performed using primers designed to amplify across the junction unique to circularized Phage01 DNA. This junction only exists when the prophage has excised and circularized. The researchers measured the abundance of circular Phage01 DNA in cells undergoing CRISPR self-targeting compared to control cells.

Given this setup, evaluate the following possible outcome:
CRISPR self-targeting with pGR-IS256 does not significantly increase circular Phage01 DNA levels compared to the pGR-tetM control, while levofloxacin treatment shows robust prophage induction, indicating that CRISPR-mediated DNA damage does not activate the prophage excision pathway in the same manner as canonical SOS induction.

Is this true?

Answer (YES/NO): NO